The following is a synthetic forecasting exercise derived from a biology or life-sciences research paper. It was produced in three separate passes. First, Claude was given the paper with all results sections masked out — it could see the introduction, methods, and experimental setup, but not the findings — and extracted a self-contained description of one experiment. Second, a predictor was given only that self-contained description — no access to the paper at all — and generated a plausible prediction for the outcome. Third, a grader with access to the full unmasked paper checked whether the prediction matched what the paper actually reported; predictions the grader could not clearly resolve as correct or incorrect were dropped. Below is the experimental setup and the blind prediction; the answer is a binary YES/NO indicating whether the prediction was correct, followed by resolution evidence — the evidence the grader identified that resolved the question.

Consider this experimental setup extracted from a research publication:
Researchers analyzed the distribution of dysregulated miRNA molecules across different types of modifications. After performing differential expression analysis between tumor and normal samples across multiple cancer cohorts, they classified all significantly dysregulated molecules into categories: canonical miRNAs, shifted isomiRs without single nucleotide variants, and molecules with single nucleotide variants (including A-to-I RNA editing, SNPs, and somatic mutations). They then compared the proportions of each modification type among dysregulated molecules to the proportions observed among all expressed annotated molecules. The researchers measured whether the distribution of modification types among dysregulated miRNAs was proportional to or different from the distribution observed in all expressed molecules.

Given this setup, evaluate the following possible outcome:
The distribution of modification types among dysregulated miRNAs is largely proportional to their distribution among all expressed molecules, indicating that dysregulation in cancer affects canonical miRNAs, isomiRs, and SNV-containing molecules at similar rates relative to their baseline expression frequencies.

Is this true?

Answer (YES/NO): YES